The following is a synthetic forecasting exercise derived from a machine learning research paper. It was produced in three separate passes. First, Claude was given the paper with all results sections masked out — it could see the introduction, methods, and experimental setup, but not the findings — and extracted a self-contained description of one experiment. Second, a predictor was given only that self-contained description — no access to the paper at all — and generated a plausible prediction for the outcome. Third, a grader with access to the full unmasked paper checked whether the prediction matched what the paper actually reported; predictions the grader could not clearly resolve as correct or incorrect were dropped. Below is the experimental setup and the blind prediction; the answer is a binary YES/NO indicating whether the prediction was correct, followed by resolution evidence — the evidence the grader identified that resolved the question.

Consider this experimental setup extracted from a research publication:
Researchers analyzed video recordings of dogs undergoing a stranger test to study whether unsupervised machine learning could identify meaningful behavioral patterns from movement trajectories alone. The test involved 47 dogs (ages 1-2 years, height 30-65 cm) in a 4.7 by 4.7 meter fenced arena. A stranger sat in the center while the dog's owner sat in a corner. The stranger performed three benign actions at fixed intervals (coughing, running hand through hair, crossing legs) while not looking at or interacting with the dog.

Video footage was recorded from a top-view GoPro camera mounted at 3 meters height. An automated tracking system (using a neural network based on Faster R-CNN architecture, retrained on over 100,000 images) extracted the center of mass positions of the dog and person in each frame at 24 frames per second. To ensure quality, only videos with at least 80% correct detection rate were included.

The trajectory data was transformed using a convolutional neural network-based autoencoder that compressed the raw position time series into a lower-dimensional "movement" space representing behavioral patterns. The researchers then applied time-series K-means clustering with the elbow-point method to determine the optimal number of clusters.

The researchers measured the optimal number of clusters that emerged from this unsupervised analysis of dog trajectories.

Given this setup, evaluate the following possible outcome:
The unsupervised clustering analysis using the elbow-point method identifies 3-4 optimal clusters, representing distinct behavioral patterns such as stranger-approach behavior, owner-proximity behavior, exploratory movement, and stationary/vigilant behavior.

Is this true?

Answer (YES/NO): NO